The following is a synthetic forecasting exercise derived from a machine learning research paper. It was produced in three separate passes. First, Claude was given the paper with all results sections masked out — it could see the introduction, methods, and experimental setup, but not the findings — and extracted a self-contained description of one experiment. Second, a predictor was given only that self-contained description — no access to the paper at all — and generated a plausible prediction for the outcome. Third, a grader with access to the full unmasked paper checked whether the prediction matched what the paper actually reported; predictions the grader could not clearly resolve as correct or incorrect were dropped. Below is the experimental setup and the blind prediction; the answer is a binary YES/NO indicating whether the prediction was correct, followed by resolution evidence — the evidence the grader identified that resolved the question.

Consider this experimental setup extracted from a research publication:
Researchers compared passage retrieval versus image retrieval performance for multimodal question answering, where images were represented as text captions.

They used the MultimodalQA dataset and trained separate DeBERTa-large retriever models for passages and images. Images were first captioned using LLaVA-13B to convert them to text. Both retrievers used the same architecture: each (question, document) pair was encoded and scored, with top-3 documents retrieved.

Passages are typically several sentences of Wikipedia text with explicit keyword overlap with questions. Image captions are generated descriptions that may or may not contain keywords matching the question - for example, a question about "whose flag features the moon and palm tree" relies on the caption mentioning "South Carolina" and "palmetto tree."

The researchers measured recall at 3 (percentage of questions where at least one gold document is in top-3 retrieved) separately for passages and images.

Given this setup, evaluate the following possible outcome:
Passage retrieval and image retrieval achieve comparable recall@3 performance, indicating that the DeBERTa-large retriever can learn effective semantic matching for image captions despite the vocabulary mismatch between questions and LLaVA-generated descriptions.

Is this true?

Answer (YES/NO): NO